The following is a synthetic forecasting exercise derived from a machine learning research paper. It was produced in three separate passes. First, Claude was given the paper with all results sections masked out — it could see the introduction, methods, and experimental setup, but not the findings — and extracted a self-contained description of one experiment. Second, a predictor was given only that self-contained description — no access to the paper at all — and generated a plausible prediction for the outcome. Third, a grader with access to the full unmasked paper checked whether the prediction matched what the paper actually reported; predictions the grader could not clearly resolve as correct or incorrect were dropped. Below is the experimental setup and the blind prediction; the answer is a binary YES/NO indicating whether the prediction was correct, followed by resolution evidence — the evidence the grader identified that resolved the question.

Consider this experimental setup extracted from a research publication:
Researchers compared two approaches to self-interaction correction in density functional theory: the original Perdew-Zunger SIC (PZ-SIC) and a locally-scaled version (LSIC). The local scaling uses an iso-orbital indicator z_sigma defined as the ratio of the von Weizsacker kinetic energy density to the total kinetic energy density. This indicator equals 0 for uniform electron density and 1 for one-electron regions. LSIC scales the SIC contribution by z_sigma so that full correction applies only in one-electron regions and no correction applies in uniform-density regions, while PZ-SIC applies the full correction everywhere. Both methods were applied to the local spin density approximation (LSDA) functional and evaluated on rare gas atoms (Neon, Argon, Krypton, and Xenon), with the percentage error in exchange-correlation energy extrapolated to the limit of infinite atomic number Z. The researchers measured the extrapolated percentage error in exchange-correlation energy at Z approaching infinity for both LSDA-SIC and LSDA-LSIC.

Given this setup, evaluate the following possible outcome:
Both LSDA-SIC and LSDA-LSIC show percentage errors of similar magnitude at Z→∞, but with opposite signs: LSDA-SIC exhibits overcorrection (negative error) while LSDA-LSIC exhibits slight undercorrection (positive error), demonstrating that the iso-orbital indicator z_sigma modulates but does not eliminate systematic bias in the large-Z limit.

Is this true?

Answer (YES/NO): NO